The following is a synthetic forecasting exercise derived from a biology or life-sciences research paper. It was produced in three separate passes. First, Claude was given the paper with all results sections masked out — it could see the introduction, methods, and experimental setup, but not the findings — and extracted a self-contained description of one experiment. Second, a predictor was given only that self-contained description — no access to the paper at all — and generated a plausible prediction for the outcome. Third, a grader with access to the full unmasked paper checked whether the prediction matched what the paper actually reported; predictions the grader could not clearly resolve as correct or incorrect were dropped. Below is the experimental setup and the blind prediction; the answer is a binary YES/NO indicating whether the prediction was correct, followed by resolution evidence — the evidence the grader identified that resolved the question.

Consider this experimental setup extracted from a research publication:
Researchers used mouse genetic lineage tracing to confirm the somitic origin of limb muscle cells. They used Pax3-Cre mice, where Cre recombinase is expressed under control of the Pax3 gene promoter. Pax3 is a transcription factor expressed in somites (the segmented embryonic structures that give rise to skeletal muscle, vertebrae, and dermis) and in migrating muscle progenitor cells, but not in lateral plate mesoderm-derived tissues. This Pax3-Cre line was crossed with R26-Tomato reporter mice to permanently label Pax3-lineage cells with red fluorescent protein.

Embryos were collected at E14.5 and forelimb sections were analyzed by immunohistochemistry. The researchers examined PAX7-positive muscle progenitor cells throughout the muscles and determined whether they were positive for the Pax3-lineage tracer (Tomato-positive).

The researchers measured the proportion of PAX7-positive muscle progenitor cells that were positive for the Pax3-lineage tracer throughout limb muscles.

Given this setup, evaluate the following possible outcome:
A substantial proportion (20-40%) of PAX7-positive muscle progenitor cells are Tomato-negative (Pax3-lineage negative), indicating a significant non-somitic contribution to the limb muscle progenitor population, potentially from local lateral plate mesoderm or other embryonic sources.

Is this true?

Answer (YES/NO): NO